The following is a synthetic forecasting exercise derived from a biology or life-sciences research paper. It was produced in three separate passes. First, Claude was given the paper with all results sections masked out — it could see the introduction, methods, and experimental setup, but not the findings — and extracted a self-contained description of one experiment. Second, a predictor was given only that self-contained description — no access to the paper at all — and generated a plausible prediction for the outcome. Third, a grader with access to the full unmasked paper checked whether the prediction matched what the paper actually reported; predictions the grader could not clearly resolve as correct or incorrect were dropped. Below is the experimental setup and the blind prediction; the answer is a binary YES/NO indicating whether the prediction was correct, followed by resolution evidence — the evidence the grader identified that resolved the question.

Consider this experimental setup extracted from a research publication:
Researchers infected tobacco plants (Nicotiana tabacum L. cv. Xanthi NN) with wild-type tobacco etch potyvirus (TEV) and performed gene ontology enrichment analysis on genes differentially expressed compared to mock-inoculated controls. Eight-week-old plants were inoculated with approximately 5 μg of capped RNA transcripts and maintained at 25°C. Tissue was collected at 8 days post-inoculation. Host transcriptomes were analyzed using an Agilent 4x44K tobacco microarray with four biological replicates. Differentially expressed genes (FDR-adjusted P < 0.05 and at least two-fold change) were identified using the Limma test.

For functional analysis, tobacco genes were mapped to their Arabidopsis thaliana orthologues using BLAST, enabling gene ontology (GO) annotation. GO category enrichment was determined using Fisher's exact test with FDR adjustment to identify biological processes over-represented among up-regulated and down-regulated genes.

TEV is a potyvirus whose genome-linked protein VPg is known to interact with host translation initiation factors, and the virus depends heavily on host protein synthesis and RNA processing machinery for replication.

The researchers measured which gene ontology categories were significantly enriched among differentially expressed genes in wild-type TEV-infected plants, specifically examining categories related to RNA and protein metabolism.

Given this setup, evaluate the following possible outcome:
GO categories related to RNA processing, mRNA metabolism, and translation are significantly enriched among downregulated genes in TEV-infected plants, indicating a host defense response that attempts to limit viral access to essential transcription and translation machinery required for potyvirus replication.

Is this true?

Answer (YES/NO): NO